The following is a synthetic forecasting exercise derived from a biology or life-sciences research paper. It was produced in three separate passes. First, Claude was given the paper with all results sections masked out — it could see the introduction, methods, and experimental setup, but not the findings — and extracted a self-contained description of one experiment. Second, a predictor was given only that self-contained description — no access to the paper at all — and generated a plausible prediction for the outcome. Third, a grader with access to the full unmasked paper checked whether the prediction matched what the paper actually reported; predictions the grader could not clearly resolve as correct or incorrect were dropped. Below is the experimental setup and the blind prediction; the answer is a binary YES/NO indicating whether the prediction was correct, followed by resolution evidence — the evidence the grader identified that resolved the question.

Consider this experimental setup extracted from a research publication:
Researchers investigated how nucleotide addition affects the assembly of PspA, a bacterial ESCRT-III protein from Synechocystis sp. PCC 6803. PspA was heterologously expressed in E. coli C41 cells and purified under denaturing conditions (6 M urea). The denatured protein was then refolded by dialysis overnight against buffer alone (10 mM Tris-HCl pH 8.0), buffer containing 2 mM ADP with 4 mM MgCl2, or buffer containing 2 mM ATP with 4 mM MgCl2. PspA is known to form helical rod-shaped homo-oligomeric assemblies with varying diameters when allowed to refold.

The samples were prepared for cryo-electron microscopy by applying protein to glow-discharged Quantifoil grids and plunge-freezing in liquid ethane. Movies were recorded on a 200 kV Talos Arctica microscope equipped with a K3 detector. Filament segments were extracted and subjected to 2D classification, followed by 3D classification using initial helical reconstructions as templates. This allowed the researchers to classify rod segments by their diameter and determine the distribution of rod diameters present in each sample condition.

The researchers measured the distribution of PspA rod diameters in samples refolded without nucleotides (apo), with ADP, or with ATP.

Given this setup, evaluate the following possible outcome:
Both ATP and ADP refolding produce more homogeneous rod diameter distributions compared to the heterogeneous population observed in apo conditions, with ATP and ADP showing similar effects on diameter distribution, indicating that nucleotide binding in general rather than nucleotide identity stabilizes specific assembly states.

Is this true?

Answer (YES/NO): NO